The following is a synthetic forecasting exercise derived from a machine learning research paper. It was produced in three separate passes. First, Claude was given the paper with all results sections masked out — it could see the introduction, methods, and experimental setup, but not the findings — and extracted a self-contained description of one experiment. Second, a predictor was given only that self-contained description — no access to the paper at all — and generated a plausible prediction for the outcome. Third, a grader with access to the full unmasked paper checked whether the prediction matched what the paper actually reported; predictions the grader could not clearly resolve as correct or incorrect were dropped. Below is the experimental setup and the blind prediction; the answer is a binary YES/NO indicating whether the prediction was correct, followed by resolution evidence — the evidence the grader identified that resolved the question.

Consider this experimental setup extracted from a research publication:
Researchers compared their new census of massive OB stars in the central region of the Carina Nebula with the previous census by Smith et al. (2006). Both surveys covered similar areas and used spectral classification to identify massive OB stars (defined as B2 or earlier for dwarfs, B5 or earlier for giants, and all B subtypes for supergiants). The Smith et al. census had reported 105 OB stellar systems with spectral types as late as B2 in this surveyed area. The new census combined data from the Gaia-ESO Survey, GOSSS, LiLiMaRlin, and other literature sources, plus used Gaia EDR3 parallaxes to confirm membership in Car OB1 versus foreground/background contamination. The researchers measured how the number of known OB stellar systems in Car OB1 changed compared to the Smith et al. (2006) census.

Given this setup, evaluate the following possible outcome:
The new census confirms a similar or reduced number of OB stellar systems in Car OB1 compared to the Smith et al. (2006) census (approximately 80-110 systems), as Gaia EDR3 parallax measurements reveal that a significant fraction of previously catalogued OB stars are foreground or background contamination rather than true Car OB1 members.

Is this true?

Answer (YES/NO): NO